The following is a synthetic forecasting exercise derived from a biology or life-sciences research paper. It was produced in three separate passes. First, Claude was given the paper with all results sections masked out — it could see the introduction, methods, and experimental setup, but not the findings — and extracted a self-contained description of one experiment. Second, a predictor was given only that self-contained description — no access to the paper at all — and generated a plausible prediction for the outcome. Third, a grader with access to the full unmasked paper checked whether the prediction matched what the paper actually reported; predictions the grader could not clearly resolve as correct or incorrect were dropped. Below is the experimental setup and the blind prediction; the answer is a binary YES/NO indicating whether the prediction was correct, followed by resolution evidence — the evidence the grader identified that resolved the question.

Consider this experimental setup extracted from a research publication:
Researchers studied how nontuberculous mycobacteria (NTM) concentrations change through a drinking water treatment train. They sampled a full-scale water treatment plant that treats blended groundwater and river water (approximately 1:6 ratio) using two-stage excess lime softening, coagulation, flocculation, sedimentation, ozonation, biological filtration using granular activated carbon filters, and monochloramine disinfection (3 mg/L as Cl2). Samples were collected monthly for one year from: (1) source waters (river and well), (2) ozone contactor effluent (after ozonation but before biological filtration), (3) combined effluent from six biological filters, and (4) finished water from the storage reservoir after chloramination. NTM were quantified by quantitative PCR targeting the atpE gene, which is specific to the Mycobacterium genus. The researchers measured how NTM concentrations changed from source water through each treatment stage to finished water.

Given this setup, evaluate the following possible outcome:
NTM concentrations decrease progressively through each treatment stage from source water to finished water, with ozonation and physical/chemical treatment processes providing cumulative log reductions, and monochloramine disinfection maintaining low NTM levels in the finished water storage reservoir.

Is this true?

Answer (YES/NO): NO